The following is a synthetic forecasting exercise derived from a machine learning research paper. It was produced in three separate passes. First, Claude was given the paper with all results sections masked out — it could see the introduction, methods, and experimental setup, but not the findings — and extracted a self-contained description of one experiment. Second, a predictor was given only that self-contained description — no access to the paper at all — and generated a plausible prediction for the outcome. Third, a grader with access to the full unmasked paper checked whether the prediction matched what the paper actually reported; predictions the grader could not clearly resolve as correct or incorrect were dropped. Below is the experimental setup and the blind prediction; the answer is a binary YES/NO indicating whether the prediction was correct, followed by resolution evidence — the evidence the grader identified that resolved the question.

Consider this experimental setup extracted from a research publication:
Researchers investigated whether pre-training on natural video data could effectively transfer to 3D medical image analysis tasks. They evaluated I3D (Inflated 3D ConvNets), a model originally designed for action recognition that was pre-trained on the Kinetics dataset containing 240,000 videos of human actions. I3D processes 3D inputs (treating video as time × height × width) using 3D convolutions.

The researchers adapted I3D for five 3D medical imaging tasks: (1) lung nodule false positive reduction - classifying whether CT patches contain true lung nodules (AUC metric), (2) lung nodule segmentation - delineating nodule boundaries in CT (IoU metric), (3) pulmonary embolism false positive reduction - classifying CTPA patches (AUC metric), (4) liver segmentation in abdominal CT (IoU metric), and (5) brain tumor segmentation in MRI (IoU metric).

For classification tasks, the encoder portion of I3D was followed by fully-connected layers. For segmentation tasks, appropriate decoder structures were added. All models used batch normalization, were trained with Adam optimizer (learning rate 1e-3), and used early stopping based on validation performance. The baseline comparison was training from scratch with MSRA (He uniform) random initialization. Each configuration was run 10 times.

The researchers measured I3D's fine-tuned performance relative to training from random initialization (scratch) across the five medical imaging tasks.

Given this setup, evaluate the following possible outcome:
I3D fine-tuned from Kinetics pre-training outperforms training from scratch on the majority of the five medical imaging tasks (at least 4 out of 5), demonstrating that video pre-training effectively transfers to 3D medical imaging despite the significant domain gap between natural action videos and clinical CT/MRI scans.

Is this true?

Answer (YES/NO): NO